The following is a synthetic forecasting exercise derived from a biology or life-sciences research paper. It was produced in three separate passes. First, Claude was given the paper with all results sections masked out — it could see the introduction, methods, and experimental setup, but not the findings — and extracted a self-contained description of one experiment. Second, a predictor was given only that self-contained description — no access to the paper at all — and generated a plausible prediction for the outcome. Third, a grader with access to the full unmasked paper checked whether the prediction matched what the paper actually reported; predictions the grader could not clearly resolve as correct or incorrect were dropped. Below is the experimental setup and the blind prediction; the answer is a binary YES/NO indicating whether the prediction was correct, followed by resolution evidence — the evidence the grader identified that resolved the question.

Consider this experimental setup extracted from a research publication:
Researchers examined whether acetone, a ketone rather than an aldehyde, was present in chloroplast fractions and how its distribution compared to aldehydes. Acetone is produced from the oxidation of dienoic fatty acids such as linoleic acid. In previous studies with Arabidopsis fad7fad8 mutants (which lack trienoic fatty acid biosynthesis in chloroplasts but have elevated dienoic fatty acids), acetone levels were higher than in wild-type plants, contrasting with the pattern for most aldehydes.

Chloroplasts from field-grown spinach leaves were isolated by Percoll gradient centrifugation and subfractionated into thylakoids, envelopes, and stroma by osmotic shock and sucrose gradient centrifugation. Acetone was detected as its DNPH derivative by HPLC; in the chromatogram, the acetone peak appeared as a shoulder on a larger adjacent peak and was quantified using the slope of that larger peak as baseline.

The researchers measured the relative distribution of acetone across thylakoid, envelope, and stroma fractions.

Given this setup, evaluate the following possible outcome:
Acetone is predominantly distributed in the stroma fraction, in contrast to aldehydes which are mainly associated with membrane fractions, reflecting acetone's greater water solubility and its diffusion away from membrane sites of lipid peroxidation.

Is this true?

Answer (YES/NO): NO